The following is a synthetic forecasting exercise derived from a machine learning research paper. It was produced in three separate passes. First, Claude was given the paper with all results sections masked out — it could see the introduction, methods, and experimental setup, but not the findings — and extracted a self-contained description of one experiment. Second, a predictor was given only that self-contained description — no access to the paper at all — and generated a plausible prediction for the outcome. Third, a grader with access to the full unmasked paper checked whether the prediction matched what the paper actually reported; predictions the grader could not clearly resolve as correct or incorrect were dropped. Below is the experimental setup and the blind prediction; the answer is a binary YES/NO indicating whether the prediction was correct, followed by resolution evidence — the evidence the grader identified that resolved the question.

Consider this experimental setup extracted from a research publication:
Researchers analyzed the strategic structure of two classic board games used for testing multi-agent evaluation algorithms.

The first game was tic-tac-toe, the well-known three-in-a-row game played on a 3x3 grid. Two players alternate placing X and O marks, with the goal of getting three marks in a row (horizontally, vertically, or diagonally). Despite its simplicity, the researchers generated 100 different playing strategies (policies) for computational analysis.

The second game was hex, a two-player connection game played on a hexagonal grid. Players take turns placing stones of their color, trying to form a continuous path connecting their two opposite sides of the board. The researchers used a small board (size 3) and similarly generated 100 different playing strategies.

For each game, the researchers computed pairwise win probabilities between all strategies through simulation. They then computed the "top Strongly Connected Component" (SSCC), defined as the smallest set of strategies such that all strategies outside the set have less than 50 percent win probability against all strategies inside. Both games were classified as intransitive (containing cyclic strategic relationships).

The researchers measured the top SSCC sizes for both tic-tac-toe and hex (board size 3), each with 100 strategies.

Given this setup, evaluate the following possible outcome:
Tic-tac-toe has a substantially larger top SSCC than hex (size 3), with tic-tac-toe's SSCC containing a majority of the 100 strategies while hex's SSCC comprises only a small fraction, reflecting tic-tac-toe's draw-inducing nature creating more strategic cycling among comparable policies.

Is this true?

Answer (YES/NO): NO